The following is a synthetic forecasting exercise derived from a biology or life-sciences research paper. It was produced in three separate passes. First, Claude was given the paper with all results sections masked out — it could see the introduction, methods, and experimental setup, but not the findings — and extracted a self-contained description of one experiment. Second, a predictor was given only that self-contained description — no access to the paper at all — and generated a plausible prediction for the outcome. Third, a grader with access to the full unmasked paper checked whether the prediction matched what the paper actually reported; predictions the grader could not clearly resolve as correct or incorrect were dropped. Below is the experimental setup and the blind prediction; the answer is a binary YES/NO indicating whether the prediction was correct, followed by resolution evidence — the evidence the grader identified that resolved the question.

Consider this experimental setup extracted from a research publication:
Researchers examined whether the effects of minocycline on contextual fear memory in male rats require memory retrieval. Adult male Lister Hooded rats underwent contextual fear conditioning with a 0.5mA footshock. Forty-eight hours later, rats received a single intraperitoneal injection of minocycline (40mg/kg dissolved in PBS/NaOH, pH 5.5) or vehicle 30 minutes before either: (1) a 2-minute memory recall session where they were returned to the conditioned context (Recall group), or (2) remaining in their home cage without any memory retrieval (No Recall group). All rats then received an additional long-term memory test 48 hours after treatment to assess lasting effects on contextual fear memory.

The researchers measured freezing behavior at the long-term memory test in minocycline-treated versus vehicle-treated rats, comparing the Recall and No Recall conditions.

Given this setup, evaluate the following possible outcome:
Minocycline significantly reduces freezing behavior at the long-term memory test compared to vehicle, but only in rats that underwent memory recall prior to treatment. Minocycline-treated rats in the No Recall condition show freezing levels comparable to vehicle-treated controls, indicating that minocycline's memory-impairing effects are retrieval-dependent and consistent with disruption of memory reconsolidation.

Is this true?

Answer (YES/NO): NO